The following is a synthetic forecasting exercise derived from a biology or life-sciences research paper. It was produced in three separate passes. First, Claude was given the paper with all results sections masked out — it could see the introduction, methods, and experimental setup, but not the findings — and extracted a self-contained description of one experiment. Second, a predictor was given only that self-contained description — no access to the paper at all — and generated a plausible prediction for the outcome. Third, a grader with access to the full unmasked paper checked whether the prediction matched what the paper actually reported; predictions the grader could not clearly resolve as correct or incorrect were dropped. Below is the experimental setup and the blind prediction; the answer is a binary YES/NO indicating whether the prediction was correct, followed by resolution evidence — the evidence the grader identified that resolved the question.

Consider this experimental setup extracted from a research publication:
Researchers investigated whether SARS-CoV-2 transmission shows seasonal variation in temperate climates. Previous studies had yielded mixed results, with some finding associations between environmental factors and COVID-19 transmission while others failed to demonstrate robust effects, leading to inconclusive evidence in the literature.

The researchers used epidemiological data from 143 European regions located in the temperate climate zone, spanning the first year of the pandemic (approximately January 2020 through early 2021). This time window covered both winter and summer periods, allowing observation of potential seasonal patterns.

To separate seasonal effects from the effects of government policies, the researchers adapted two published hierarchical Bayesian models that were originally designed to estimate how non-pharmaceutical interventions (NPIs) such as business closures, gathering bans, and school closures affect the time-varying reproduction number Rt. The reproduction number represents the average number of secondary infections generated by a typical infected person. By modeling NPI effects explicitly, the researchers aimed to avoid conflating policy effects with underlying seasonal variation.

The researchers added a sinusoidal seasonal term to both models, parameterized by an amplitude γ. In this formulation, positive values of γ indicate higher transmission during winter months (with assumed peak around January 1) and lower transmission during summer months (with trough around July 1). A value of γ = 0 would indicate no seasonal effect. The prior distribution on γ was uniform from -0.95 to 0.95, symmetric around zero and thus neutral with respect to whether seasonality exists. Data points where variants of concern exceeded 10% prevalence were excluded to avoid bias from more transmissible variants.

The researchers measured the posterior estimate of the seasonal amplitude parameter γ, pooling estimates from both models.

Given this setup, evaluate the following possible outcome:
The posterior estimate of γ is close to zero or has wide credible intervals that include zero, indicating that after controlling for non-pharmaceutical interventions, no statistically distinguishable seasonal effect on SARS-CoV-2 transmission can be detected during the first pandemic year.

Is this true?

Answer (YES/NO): NO